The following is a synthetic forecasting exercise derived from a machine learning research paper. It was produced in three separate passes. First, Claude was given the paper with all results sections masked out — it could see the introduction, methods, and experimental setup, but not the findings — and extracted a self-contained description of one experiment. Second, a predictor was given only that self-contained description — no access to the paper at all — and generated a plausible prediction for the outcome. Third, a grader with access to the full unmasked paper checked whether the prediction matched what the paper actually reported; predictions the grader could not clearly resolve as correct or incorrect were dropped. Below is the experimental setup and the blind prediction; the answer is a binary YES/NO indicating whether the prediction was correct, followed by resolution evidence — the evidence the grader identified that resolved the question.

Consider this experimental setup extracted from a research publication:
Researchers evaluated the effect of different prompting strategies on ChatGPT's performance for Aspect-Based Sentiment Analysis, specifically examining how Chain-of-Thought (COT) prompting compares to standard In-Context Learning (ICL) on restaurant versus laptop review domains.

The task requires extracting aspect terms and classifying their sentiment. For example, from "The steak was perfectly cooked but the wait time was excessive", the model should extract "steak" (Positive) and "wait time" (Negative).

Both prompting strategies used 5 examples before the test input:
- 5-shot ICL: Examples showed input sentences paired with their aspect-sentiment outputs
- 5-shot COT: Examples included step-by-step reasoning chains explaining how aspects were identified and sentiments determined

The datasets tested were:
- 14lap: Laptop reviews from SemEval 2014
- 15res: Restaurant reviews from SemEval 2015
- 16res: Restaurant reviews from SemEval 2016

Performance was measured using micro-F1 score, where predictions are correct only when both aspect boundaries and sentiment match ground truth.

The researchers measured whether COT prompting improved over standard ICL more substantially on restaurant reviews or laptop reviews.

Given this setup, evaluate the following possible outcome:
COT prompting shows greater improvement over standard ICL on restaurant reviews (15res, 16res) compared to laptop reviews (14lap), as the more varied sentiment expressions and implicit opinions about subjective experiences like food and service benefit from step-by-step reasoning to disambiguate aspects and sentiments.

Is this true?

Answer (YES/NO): YES